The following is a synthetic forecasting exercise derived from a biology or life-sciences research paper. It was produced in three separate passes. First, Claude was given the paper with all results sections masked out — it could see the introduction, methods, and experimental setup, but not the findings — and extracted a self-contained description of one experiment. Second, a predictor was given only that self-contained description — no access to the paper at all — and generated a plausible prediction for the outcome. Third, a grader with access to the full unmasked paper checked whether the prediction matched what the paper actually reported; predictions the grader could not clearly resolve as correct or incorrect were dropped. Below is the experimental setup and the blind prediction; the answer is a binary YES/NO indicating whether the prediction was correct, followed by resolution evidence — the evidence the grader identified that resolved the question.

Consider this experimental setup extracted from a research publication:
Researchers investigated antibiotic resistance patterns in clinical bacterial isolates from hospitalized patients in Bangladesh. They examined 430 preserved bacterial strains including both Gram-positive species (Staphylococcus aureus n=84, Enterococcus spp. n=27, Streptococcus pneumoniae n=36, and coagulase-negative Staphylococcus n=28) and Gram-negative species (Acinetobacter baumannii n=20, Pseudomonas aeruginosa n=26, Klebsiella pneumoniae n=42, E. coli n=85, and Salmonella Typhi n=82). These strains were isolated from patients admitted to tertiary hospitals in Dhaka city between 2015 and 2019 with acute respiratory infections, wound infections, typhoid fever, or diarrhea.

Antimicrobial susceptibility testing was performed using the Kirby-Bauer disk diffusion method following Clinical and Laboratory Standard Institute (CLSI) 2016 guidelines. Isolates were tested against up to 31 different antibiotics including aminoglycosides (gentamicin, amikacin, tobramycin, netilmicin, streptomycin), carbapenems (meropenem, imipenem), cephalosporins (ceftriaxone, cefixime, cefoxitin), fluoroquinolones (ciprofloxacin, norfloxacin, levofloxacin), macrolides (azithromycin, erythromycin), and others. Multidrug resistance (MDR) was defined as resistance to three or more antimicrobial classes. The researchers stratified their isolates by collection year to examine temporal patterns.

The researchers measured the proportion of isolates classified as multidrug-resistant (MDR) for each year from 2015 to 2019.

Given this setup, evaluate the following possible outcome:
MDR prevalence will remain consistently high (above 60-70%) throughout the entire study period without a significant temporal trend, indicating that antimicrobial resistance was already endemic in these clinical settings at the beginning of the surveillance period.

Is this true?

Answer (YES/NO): NO